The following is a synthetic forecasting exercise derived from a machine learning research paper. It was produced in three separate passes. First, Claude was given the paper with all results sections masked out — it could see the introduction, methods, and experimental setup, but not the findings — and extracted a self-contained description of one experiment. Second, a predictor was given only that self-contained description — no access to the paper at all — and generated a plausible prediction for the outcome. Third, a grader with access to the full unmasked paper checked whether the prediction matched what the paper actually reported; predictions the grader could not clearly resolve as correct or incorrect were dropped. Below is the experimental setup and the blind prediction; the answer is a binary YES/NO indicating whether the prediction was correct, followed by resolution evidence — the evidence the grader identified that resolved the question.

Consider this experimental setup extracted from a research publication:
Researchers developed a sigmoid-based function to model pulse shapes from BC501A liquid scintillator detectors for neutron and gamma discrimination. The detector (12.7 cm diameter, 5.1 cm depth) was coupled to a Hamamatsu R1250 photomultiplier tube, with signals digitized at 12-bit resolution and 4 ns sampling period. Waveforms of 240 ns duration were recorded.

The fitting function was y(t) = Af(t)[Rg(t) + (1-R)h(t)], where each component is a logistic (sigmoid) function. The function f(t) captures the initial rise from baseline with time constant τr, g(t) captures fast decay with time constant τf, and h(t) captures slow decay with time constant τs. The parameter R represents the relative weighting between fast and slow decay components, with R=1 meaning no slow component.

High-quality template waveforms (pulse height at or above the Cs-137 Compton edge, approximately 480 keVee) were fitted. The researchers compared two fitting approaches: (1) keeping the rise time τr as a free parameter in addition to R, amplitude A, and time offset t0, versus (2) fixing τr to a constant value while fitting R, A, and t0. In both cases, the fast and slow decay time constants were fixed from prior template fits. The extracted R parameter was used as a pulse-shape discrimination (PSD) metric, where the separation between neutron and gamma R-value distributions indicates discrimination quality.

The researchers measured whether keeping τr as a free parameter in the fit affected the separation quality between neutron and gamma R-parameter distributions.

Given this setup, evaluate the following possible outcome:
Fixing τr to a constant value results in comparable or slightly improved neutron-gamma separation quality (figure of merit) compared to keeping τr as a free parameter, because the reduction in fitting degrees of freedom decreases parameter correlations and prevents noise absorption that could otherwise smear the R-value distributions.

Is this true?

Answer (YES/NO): NO